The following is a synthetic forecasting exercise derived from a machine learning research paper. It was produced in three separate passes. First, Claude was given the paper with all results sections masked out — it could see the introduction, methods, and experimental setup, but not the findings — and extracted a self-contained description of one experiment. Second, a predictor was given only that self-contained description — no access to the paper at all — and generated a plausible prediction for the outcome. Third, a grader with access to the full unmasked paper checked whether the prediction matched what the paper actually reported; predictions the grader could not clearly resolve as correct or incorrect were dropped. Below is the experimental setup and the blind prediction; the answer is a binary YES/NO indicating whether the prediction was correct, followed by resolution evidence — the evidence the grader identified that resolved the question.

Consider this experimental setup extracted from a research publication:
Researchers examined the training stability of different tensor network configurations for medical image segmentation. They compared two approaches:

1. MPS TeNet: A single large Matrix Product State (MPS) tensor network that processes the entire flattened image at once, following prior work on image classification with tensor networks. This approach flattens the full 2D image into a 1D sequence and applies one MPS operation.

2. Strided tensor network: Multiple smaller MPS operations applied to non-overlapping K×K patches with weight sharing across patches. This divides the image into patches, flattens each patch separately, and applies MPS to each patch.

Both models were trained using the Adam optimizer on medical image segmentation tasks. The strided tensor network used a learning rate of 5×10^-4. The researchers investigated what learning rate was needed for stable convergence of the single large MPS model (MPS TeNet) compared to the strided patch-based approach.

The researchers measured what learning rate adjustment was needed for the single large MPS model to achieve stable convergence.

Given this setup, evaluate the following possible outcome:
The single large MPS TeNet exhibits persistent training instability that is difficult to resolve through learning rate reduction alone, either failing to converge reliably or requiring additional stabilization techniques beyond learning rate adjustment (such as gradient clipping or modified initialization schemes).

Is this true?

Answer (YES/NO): NO